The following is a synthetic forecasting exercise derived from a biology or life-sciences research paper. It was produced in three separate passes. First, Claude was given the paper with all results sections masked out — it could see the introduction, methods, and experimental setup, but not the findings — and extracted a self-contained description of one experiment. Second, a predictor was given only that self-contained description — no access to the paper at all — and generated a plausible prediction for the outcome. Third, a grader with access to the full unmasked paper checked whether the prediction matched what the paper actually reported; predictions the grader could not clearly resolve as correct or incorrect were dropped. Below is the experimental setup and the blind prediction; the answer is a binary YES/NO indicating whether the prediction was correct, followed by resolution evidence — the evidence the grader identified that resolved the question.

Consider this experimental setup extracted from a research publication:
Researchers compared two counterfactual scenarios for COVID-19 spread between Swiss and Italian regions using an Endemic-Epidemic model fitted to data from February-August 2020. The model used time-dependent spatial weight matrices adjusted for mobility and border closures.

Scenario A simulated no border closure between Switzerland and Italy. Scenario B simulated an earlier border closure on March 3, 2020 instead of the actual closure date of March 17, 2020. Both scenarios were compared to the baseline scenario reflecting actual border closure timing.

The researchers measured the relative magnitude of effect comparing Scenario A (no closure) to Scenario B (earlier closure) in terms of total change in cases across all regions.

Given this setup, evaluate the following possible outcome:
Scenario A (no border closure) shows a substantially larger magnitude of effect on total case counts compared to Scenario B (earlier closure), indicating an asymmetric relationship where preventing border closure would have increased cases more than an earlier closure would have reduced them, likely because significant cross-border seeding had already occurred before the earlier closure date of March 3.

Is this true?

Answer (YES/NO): YES